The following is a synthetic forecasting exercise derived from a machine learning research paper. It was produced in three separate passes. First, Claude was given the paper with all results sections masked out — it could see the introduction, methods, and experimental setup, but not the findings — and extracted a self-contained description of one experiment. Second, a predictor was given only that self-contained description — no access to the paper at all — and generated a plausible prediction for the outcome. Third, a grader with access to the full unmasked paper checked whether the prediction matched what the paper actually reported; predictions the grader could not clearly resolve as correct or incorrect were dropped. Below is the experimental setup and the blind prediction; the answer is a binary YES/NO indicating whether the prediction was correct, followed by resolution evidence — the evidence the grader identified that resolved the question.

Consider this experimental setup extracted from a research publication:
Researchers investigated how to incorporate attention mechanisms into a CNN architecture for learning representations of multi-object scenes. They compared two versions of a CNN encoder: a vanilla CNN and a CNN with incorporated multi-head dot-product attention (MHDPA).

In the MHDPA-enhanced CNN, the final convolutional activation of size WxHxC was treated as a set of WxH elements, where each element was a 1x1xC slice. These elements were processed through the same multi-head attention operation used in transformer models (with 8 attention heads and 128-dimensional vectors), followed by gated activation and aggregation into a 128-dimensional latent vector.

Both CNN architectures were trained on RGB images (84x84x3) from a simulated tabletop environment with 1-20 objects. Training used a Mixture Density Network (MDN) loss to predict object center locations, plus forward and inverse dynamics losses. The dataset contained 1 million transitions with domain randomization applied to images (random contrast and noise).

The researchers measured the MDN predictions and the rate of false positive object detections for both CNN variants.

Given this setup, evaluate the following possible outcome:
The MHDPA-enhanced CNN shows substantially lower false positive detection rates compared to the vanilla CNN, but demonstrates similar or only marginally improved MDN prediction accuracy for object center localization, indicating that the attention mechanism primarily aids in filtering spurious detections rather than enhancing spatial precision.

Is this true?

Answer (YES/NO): NO